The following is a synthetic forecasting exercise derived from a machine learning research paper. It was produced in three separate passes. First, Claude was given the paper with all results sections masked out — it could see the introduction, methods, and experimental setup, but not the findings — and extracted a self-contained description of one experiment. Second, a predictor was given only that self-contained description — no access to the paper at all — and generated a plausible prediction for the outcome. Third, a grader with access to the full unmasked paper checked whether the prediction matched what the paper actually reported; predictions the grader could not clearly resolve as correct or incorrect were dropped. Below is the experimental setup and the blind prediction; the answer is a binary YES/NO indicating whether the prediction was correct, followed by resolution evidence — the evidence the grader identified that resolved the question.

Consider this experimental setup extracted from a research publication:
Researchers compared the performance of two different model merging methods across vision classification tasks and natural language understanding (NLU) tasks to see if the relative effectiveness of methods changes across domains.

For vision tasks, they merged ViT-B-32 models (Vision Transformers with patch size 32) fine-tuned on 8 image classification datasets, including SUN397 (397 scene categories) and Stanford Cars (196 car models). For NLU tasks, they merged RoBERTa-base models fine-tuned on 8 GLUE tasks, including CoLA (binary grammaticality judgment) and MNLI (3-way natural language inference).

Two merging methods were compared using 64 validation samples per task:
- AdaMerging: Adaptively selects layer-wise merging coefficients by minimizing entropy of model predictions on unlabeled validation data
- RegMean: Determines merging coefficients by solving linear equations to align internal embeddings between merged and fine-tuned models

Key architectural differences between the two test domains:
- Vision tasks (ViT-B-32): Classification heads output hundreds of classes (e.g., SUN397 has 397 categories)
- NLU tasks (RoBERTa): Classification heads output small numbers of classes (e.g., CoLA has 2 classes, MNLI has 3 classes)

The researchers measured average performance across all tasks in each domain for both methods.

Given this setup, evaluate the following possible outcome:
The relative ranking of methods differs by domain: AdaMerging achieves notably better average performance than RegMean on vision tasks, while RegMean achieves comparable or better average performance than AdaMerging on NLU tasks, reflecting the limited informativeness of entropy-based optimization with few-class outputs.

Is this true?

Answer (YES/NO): NO